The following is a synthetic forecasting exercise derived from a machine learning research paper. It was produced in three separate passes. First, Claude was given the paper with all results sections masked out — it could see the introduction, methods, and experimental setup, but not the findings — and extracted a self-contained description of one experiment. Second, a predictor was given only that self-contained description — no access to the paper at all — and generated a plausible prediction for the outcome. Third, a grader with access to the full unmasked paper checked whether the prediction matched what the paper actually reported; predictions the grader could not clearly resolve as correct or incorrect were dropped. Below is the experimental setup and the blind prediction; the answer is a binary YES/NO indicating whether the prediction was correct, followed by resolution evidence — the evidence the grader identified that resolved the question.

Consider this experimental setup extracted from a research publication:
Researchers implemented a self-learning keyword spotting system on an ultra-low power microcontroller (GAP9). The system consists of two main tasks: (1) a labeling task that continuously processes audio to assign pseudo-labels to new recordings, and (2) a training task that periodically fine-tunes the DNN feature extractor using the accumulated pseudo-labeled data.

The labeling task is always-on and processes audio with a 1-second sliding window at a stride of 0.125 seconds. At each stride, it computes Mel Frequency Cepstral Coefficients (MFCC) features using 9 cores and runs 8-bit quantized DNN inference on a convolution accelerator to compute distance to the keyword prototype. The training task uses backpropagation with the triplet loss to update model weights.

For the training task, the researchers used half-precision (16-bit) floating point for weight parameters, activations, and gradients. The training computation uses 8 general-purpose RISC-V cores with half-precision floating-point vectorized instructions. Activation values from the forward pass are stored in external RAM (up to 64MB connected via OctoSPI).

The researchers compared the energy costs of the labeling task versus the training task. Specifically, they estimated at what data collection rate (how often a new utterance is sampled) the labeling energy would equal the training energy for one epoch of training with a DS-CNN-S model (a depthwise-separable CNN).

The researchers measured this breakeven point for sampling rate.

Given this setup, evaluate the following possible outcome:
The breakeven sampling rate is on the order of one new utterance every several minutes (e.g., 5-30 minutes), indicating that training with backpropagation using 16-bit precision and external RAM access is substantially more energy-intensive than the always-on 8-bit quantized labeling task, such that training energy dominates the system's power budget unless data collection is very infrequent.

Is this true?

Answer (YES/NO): NO